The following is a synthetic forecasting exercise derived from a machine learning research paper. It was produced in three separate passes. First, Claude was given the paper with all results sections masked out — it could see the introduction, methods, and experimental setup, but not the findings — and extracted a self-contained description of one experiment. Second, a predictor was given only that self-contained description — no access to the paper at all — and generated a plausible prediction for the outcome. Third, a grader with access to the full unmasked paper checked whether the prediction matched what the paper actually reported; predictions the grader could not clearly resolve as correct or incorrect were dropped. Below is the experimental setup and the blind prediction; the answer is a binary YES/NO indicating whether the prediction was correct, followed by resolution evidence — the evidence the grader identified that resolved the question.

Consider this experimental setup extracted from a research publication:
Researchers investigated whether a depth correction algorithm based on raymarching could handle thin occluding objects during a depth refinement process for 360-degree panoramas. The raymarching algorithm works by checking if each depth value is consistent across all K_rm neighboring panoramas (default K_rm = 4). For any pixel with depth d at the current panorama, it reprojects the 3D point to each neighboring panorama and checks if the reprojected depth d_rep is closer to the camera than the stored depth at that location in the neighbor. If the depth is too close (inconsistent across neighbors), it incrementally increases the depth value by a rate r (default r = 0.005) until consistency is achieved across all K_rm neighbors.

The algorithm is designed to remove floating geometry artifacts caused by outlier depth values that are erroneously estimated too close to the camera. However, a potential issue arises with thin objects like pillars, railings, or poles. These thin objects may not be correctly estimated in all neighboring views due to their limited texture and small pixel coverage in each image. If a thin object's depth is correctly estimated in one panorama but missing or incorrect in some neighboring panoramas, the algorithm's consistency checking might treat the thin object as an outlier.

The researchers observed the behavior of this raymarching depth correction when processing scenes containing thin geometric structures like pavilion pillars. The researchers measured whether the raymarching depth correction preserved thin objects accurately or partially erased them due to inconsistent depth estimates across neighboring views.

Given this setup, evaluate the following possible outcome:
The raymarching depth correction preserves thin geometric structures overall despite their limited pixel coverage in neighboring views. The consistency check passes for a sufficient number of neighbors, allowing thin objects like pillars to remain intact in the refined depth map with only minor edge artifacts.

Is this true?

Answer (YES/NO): NO